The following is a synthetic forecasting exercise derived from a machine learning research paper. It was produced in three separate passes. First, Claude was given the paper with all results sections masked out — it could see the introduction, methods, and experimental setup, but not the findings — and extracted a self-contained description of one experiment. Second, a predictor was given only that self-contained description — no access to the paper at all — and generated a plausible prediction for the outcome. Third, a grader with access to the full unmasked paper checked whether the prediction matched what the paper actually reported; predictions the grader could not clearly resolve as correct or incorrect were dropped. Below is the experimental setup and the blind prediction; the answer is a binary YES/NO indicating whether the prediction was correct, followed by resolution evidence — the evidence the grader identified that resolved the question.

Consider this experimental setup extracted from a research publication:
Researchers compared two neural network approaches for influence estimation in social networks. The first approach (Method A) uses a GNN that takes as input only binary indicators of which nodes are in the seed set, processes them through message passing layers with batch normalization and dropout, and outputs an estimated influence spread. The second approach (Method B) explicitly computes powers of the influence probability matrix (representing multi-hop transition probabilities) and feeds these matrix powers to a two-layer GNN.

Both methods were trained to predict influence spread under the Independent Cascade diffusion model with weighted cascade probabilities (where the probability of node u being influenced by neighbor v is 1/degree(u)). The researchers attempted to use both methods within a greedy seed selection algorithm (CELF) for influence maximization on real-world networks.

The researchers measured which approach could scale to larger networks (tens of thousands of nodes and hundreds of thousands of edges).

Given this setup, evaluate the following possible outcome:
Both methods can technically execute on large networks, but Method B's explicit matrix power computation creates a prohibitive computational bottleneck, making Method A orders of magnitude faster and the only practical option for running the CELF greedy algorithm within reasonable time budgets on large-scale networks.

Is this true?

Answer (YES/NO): NO